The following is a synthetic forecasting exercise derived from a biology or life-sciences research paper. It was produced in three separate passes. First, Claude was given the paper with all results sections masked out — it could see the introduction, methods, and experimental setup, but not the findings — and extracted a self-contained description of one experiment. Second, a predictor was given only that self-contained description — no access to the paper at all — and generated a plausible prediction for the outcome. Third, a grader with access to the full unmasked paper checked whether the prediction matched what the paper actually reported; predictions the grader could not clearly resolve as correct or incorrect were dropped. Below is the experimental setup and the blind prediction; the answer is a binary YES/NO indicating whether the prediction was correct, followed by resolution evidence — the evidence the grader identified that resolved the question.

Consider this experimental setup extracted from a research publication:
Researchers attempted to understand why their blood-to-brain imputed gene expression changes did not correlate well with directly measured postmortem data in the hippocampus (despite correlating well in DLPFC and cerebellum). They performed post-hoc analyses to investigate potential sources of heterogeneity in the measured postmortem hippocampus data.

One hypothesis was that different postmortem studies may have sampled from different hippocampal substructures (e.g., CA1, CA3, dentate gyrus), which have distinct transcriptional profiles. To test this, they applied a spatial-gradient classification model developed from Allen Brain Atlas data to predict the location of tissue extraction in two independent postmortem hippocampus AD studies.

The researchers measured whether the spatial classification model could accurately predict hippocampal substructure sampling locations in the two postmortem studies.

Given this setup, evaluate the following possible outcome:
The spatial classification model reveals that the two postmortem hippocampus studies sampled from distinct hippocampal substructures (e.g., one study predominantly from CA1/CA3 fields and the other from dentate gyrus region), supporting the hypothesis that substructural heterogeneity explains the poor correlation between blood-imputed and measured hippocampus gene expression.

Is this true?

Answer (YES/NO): NO